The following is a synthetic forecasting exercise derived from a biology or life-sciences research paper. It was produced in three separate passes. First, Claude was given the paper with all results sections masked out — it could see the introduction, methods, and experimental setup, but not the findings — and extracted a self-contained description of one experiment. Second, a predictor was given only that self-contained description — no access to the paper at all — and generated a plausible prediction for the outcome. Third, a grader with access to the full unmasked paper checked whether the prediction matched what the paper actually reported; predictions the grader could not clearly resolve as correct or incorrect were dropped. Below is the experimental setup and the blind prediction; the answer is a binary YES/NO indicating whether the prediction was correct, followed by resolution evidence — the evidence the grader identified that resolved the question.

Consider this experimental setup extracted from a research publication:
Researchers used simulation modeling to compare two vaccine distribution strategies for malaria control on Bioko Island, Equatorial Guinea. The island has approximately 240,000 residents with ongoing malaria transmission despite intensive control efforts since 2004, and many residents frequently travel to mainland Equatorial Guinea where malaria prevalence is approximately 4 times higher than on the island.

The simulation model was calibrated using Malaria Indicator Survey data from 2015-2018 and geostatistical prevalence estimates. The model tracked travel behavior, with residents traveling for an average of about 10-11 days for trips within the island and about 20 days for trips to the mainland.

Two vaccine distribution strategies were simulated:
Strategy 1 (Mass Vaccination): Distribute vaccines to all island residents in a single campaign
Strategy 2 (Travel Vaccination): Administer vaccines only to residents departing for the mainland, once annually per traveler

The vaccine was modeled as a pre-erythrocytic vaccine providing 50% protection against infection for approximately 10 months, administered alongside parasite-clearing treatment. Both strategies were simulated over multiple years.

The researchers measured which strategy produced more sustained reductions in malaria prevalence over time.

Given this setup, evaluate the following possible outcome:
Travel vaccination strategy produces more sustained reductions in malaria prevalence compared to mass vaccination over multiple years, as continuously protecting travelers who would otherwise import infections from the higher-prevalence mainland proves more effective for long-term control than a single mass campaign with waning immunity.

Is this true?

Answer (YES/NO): YES